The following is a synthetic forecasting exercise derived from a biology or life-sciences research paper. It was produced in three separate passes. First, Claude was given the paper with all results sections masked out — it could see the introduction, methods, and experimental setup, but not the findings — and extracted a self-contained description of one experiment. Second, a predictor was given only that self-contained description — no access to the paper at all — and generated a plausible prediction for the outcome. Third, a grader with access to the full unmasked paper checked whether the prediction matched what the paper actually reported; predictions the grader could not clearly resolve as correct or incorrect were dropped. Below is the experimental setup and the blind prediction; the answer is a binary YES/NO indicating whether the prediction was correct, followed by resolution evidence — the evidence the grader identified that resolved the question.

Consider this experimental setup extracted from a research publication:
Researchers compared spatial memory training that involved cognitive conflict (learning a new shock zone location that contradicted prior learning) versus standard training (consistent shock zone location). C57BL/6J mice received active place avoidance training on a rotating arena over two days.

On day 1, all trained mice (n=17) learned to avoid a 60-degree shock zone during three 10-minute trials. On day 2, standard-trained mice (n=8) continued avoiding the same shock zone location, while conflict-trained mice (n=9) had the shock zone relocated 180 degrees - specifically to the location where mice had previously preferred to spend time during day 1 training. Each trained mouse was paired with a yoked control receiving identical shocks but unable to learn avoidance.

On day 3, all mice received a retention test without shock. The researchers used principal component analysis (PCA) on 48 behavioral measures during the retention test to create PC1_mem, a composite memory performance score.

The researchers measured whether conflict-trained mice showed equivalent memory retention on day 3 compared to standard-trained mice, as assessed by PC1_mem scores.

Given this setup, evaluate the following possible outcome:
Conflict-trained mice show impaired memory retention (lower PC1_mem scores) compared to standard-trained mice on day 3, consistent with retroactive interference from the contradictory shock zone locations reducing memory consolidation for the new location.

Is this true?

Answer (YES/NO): NO